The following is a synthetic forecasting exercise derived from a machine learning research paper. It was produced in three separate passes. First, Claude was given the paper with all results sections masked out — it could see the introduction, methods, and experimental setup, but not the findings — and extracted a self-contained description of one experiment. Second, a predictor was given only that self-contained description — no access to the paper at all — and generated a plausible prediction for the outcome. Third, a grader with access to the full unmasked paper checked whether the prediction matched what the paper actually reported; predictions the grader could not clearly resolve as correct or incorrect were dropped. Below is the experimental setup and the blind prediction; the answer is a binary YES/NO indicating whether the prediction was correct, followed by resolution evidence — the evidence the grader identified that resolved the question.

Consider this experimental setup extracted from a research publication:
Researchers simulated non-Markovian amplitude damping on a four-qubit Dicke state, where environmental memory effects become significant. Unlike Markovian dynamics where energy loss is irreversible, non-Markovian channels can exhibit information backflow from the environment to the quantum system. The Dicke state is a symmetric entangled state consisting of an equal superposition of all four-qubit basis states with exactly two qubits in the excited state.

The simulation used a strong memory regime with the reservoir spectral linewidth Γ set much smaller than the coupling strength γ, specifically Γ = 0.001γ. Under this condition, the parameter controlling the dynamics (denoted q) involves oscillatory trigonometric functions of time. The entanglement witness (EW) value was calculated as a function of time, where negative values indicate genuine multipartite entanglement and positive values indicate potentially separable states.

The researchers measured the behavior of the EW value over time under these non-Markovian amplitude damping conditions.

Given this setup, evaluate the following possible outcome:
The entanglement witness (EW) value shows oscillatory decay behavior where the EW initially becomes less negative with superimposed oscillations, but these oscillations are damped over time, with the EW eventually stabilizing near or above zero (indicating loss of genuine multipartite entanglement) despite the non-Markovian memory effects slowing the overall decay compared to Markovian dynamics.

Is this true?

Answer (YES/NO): NO